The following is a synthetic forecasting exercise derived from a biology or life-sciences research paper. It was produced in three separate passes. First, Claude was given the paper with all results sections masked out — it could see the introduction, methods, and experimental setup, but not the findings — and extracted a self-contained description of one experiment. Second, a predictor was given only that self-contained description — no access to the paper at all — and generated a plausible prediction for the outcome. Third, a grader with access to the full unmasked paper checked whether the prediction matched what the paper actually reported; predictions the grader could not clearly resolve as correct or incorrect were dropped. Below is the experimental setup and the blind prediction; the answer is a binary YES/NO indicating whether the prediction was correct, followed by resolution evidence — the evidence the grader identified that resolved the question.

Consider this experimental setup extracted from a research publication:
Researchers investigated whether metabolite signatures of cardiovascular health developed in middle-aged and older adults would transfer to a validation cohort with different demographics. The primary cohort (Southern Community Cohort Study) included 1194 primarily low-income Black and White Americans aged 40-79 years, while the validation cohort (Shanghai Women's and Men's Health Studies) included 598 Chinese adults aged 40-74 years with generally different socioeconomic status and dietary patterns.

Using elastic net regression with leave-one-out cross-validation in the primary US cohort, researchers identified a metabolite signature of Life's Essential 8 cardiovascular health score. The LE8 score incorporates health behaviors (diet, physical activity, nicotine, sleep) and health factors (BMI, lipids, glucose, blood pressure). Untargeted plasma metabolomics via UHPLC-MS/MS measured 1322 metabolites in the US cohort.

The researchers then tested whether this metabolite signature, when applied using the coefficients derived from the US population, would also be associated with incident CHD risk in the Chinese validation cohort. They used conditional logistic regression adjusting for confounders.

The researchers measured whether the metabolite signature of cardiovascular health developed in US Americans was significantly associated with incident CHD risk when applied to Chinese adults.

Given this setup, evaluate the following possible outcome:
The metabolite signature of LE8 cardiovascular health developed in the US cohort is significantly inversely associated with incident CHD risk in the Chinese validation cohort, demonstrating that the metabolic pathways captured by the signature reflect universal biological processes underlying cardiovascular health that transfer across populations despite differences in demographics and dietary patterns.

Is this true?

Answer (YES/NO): YES